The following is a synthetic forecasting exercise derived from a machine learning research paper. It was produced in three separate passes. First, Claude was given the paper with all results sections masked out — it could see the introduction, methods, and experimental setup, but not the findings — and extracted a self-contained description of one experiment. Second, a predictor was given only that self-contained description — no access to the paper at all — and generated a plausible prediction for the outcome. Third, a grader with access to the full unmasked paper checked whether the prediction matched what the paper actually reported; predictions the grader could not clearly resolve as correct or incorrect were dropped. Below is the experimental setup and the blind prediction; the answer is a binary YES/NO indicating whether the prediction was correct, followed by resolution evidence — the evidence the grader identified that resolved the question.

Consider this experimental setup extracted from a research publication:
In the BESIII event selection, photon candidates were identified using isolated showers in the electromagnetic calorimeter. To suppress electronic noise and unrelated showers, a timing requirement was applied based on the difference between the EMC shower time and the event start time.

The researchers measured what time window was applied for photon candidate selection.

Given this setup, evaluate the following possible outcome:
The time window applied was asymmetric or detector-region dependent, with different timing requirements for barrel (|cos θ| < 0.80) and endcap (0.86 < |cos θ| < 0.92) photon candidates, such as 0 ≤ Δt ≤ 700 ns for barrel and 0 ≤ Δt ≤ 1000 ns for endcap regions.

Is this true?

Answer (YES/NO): NO